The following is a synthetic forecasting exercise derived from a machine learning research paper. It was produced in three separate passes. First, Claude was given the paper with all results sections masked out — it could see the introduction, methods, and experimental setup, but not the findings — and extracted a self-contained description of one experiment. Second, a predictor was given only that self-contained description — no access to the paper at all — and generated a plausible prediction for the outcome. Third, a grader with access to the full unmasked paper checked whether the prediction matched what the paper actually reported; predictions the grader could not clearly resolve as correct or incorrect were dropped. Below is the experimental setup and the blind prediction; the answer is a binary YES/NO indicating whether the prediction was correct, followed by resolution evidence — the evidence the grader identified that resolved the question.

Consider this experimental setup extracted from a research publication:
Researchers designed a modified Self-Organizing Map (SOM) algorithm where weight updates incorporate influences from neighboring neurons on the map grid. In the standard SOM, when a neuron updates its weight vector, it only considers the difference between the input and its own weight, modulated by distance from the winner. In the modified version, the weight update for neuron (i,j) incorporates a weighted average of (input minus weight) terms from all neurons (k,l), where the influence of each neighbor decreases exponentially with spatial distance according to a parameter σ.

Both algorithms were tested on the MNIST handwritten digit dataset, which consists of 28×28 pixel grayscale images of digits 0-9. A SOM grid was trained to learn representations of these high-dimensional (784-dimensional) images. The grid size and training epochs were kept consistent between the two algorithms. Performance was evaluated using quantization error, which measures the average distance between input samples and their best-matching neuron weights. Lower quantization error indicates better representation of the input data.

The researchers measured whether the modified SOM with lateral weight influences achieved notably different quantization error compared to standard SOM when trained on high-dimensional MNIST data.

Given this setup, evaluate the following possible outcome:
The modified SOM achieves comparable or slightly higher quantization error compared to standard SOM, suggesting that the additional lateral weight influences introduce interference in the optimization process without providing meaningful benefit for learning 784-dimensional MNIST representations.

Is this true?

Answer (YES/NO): NO